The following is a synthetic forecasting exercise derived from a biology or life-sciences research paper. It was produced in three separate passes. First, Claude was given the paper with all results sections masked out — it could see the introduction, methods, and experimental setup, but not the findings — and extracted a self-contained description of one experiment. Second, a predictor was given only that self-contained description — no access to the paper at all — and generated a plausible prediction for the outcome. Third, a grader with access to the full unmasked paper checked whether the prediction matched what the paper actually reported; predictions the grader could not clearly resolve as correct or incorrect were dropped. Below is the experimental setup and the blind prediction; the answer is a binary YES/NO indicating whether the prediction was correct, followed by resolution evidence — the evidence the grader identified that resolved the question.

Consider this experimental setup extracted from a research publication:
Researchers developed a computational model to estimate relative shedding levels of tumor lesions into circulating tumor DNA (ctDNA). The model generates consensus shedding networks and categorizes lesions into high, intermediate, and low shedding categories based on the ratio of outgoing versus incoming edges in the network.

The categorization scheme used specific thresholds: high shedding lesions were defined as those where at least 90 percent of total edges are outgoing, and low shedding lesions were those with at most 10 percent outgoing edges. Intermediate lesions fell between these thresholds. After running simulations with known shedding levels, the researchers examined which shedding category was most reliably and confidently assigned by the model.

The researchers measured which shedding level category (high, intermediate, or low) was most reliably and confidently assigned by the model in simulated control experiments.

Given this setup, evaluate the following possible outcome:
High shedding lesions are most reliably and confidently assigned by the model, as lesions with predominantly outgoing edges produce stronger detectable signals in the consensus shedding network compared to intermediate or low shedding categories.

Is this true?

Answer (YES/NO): YES